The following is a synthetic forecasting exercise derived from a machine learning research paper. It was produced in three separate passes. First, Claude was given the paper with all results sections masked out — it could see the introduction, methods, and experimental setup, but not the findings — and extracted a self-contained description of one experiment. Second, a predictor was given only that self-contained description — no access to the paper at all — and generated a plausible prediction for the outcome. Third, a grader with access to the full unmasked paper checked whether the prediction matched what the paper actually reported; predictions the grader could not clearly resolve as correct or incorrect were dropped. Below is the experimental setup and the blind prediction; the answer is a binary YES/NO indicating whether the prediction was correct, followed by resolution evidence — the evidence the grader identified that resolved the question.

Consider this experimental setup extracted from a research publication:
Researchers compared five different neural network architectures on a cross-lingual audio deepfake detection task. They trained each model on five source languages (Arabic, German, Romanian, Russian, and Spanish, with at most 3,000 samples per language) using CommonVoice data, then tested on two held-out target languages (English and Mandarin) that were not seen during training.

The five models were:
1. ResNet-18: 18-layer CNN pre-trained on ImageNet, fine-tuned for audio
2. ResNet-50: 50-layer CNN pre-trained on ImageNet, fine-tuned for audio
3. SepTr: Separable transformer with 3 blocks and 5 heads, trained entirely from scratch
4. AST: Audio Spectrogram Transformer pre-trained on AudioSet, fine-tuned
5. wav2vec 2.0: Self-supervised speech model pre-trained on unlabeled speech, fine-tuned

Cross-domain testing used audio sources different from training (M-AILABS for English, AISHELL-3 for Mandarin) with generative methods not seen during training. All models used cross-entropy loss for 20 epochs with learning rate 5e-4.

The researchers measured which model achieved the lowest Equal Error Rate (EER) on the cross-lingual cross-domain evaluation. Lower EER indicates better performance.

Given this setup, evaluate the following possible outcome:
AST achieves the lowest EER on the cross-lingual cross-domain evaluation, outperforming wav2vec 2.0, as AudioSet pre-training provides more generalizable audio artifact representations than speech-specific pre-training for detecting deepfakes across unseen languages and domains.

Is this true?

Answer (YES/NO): NO